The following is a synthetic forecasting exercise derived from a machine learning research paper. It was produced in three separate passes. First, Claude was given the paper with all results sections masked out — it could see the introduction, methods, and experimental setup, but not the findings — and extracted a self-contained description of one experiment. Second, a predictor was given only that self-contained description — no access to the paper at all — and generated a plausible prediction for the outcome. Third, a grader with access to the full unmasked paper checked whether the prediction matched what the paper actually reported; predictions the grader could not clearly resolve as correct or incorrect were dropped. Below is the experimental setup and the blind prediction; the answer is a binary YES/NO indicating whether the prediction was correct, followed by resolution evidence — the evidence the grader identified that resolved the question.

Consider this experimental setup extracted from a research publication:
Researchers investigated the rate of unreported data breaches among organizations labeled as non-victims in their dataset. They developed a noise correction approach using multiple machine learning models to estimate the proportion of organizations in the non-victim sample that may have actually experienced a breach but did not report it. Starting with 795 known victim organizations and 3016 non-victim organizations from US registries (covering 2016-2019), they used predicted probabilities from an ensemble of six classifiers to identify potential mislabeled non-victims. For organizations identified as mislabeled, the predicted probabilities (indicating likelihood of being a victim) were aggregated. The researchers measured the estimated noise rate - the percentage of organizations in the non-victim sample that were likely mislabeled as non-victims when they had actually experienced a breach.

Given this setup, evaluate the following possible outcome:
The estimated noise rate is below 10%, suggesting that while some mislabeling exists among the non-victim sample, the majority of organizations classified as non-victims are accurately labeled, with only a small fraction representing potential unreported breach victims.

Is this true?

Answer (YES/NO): NO